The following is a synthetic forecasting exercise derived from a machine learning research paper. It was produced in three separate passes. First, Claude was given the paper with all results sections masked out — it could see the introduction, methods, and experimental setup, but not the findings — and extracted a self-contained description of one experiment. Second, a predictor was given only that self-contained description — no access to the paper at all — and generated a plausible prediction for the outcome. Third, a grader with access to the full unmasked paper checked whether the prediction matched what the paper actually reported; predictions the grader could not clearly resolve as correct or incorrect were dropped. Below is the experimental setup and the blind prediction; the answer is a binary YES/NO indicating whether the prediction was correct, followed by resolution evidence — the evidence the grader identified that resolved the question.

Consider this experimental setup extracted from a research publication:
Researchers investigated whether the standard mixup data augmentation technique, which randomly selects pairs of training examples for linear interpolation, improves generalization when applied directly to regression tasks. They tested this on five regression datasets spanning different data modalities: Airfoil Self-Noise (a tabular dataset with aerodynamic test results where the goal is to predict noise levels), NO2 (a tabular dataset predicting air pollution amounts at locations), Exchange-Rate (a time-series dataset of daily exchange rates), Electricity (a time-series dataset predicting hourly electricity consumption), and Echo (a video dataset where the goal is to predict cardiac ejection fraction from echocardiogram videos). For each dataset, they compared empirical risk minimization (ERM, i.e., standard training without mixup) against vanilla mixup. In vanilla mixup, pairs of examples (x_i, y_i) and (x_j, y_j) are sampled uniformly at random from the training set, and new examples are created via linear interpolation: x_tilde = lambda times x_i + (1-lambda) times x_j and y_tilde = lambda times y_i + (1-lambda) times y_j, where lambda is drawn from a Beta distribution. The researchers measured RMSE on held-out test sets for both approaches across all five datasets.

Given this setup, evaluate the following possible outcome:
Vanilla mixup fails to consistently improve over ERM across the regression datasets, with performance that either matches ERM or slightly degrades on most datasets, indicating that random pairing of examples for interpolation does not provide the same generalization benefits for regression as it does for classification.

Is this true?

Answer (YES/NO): NO